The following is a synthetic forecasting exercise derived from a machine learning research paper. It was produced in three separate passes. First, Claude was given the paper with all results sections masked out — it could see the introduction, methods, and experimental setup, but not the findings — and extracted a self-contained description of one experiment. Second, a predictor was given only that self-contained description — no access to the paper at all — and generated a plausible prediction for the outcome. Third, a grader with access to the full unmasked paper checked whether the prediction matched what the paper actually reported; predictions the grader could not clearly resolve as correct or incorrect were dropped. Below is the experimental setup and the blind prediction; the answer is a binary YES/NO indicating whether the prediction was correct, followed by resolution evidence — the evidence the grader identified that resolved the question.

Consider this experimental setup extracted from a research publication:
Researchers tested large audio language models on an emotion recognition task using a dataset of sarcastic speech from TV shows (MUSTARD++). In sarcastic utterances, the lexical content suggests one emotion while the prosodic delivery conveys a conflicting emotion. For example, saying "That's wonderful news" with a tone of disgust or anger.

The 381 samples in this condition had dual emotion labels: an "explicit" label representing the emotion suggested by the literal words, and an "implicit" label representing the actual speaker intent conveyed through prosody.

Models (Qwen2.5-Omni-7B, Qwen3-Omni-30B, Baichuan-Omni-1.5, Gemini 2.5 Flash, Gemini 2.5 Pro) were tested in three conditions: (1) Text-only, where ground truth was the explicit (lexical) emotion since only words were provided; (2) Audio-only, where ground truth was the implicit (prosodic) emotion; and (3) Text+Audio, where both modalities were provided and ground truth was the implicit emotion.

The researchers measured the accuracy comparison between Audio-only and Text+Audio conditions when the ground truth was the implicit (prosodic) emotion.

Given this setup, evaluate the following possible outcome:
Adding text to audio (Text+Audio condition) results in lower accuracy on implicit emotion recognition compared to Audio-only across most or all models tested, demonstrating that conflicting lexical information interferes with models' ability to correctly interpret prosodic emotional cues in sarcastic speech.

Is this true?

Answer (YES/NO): NO